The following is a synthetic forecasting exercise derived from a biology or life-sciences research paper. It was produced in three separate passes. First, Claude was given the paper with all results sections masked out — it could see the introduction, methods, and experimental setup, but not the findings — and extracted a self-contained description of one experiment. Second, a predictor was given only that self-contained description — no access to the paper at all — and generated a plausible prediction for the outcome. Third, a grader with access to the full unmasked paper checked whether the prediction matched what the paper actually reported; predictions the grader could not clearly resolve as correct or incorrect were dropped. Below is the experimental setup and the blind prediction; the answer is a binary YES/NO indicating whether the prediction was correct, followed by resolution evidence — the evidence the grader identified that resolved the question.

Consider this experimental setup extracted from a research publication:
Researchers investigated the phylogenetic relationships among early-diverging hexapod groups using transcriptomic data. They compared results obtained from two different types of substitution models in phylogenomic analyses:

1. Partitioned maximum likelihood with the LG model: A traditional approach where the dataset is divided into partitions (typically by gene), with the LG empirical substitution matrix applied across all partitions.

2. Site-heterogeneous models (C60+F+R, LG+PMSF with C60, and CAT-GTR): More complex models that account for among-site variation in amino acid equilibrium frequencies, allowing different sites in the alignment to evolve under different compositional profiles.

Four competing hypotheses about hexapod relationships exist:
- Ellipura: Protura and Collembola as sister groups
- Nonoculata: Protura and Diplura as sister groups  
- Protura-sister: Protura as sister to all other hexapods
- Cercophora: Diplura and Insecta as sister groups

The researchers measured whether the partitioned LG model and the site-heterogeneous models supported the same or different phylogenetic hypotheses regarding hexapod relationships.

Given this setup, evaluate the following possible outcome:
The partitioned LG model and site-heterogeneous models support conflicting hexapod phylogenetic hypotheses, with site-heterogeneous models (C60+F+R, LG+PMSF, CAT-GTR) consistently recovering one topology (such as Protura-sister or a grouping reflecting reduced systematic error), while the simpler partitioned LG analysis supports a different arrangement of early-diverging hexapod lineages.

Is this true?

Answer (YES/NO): YES